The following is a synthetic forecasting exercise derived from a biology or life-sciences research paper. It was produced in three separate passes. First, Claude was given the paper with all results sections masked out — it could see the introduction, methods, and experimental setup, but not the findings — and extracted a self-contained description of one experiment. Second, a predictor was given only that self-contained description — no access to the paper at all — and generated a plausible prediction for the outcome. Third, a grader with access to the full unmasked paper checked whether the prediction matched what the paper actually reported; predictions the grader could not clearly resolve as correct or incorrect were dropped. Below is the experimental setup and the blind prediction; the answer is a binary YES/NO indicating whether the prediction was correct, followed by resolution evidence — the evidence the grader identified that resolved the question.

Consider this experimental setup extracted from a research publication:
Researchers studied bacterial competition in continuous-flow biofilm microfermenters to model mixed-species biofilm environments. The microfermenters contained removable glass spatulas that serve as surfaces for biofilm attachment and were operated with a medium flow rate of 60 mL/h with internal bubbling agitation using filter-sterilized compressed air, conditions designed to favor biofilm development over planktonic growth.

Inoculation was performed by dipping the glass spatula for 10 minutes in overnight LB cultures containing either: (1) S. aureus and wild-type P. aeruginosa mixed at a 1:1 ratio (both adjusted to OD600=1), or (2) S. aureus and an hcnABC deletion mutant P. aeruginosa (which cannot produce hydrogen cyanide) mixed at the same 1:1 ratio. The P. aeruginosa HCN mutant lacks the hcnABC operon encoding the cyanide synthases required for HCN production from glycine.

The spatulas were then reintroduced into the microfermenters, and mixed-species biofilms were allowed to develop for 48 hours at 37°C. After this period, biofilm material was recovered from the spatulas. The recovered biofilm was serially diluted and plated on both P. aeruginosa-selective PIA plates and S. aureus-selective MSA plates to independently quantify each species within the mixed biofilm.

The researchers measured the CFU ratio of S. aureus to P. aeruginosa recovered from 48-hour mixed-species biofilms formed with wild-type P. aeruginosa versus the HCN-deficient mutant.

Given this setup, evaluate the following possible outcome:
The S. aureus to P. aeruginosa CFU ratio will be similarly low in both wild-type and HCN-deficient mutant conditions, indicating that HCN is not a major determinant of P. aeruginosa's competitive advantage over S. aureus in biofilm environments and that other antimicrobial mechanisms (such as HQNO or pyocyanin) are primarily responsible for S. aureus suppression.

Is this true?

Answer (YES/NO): NO